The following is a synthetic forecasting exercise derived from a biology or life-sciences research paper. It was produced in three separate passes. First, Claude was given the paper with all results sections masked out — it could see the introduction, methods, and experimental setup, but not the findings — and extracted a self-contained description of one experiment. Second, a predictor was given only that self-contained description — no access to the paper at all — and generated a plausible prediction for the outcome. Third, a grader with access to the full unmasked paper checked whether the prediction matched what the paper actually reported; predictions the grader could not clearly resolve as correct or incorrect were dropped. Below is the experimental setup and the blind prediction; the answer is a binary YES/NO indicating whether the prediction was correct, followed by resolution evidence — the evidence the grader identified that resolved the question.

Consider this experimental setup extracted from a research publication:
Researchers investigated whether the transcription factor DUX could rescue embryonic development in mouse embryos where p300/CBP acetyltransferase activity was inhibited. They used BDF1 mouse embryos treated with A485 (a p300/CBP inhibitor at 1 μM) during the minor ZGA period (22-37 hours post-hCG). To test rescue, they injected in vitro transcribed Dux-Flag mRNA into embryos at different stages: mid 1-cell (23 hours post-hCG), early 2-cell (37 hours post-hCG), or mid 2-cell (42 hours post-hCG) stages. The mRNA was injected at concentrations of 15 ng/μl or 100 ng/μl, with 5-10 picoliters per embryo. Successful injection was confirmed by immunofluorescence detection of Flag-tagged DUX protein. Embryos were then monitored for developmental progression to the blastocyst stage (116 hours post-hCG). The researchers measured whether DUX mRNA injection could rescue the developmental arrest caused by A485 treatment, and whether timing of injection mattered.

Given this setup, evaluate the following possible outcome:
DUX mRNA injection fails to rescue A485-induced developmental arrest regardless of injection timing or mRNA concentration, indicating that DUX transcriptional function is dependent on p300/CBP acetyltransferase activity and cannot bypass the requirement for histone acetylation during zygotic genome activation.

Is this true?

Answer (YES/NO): NO